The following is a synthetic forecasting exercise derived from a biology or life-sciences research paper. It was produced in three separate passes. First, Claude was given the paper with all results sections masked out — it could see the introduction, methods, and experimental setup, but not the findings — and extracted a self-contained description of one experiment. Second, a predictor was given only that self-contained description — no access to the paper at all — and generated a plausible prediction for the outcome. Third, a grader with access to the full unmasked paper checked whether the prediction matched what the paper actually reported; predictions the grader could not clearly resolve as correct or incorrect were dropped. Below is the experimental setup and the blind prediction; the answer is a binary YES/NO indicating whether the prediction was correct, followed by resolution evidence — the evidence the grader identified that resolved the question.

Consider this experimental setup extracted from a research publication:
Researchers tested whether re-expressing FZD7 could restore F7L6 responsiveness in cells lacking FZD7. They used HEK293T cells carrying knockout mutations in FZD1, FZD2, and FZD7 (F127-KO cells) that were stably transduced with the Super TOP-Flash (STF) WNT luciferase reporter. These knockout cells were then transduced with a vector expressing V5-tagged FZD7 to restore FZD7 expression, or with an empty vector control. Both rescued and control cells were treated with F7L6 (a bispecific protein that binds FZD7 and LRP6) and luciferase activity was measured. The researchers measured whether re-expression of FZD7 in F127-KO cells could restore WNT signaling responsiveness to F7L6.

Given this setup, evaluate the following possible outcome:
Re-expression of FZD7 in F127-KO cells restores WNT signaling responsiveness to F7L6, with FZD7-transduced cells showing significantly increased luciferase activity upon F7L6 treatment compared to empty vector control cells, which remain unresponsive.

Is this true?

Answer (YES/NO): YES